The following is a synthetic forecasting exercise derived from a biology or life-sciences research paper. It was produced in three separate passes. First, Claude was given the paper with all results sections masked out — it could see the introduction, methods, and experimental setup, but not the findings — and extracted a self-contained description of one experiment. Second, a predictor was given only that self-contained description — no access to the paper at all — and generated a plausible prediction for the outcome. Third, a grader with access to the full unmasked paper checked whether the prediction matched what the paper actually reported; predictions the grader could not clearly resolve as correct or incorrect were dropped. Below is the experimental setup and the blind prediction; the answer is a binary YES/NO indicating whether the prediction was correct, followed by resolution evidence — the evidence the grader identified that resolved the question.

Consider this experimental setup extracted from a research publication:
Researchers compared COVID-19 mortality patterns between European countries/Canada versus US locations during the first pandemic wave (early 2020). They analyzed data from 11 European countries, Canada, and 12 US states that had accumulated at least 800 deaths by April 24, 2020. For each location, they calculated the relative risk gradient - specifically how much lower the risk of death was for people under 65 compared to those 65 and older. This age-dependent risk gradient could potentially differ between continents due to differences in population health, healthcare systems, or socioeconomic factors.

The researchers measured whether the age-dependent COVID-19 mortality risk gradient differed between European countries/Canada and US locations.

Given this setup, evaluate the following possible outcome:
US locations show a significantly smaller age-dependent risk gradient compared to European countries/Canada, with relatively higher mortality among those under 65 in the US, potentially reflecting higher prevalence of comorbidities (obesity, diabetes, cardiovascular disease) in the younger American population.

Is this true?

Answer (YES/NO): YES